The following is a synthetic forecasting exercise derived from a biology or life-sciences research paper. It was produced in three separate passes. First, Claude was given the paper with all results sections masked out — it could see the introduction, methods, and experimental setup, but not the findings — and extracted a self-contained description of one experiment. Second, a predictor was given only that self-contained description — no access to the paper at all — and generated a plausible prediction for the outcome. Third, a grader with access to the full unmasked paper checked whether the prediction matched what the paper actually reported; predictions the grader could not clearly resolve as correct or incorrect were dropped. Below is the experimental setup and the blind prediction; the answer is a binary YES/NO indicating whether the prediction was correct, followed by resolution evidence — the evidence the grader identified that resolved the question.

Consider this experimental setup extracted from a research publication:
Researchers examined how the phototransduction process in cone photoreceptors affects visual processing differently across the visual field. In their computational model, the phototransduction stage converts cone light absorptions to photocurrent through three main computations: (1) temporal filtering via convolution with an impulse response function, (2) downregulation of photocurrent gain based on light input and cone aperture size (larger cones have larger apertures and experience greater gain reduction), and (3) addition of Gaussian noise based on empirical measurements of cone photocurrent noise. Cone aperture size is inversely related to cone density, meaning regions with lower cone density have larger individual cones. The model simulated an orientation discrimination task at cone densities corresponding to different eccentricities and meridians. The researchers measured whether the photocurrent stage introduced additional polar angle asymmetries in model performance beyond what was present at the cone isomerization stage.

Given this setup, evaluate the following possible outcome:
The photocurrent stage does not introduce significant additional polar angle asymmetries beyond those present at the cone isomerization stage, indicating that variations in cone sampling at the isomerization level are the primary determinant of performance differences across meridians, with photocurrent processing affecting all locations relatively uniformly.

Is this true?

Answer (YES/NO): NO